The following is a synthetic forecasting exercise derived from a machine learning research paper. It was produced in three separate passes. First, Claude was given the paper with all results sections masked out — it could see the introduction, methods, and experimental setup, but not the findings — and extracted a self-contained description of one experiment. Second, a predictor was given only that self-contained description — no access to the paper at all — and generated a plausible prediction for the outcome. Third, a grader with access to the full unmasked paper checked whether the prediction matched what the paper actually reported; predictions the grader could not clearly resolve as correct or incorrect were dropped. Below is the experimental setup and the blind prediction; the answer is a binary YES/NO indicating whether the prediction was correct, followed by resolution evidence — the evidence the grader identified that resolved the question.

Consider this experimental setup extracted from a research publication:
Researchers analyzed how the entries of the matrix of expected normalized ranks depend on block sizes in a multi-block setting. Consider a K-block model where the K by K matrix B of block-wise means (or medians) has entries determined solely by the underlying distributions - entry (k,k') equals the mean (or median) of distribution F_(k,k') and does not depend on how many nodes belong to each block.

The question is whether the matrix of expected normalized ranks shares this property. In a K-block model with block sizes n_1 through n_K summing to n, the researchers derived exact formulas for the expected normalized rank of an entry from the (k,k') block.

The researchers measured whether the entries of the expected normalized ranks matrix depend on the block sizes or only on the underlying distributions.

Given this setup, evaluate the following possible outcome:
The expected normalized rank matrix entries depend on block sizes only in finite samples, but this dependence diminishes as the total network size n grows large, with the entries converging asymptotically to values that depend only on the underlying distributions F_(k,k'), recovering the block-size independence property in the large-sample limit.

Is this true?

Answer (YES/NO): NO